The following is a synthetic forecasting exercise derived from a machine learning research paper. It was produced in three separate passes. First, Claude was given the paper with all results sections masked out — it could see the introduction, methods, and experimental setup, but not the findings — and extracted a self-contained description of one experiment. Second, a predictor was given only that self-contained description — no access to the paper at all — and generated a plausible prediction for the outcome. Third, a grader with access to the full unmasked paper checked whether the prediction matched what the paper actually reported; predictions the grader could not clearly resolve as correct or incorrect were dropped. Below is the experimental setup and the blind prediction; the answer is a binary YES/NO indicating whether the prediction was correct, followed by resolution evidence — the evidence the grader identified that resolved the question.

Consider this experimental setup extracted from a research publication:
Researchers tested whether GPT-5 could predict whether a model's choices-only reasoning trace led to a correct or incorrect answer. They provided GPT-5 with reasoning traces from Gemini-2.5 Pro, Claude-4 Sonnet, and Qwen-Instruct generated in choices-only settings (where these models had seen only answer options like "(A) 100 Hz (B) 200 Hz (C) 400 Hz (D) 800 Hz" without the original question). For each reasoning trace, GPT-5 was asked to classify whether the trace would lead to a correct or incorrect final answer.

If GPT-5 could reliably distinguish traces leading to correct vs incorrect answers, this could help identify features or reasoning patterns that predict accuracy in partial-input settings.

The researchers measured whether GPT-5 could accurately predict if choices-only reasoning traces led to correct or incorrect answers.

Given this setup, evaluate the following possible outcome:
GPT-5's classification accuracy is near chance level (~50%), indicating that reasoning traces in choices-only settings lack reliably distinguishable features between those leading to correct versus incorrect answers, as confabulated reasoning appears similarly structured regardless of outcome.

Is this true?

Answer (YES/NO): YES